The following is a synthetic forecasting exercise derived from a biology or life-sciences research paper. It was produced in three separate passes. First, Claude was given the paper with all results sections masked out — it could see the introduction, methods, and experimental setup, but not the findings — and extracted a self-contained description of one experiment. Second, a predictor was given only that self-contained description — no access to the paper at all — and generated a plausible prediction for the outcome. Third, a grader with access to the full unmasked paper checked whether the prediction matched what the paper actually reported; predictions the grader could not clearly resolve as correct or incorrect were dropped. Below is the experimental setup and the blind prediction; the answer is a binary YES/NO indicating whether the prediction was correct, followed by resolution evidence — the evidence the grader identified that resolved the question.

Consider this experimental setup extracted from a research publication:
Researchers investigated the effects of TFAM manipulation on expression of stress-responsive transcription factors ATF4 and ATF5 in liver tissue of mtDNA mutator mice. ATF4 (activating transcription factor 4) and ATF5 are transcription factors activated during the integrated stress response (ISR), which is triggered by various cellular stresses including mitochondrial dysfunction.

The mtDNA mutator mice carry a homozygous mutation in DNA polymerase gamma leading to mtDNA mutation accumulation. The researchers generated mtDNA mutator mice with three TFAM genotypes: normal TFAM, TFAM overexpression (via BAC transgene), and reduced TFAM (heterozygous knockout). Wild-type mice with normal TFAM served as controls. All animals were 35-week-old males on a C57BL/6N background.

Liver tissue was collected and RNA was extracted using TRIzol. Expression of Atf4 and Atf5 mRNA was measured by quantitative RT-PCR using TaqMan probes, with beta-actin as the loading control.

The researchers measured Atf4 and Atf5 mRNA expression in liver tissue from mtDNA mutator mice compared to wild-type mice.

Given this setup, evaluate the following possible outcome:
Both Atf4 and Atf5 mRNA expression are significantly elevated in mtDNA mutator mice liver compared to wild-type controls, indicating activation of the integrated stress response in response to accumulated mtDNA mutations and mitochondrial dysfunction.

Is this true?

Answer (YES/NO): NO